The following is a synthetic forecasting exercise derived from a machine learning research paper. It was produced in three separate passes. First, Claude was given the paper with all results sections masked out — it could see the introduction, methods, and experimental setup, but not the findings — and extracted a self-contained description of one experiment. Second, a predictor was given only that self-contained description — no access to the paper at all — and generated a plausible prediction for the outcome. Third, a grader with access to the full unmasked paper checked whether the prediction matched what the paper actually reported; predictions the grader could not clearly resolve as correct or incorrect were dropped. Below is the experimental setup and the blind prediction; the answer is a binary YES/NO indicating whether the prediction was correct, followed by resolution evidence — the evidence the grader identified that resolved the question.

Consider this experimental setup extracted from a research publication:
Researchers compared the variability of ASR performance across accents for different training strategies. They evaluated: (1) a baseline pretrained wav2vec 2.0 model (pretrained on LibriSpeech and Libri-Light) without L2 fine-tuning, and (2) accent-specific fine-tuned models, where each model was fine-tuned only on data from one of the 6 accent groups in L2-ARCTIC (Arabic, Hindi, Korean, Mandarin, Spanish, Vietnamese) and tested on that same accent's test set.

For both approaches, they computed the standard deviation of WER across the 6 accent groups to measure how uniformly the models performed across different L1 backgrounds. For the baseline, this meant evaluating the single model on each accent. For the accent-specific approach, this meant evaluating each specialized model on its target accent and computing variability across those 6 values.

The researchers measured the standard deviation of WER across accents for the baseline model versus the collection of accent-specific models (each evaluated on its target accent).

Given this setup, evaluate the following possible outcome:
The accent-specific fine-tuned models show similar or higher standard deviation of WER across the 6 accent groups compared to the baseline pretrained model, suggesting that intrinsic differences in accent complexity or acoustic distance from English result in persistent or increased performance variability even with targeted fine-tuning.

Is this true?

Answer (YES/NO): NO